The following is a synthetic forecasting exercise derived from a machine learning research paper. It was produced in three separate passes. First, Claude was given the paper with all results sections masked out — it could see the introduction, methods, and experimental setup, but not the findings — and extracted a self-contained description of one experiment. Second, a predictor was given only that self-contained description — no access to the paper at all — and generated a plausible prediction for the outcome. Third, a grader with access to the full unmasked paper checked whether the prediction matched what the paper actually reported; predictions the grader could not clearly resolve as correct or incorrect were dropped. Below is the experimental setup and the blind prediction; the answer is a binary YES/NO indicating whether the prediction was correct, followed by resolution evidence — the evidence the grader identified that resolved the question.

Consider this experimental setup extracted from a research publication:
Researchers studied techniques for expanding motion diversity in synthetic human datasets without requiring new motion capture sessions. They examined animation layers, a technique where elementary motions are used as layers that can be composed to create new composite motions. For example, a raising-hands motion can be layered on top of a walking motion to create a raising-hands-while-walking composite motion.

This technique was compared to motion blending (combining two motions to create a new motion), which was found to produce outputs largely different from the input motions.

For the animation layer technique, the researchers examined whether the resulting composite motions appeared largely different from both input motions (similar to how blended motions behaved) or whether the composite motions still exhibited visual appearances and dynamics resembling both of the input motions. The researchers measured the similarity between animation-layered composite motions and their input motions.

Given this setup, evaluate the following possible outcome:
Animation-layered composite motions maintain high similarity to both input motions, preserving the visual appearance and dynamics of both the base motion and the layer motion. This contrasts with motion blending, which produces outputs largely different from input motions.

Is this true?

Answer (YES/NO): YES